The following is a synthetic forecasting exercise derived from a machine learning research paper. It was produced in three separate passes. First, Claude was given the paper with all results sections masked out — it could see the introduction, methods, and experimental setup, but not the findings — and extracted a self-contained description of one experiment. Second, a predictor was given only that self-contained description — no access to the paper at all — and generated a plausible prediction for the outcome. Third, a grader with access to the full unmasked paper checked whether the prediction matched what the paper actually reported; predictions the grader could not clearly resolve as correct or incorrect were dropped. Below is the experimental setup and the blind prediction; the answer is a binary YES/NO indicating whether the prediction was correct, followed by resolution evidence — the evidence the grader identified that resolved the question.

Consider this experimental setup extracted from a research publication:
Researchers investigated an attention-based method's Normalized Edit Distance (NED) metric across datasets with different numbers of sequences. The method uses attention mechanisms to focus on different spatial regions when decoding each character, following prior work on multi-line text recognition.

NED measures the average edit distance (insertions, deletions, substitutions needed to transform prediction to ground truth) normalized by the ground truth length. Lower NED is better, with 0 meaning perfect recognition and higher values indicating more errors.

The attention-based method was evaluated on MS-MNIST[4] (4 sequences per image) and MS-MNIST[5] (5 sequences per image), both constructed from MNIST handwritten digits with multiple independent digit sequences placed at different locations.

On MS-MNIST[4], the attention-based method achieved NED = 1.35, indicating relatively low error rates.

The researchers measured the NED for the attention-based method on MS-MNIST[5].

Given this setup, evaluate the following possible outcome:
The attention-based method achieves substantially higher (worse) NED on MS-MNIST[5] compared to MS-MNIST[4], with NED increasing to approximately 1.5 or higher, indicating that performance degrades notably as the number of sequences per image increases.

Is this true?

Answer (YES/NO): NO